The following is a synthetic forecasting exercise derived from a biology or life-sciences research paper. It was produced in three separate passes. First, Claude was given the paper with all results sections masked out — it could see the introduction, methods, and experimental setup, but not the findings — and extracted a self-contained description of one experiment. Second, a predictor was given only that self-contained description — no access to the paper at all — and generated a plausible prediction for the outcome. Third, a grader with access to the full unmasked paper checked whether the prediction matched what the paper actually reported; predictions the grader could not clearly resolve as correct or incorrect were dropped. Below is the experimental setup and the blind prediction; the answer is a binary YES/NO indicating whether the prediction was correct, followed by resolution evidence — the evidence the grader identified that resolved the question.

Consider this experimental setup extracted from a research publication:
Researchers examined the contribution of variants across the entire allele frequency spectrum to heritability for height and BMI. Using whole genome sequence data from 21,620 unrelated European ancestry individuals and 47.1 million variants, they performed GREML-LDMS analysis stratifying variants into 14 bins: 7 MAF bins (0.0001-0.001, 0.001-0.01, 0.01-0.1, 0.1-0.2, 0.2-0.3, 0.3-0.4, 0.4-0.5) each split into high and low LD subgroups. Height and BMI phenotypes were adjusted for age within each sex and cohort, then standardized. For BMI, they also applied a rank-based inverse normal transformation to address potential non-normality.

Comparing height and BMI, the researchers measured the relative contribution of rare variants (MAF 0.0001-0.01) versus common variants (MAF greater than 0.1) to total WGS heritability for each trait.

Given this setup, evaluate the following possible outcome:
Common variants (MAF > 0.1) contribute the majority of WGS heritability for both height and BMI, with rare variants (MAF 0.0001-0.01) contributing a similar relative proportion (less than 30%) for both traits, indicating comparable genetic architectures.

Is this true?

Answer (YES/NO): NO